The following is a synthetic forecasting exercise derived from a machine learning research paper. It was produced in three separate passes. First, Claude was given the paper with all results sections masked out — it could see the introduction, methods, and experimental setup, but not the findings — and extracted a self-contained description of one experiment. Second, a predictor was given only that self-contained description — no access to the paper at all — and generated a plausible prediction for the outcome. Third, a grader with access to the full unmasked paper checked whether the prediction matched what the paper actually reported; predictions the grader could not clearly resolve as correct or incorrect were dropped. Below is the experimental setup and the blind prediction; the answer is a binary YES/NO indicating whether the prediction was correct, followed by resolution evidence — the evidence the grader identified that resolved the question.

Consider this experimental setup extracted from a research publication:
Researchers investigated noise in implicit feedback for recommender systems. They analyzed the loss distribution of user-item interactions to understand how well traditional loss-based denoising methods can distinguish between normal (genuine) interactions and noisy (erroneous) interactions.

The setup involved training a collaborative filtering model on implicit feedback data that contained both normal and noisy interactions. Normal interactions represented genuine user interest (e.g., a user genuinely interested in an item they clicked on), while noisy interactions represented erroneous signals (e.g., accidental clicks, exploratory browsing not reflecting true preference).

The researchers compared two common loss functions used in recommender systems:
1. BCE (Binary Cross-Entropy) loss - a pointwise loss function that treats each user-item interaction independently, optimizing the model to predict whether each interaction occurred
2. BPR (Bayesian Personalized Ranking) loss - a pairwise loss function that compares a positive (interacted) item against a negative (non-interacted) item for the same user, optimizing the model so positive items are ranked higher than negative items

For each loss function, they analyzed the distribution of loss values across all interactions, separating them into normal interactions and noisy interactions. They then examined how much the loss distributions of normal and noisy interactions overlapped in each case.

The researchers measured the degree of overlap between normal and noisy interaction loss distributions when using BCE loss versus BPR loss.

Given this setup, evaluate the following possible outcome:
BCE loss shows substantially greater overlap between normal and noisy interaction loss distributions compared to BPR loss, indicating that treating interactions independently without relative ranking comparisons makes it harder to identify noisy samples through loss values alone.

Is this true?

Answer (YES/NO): NO